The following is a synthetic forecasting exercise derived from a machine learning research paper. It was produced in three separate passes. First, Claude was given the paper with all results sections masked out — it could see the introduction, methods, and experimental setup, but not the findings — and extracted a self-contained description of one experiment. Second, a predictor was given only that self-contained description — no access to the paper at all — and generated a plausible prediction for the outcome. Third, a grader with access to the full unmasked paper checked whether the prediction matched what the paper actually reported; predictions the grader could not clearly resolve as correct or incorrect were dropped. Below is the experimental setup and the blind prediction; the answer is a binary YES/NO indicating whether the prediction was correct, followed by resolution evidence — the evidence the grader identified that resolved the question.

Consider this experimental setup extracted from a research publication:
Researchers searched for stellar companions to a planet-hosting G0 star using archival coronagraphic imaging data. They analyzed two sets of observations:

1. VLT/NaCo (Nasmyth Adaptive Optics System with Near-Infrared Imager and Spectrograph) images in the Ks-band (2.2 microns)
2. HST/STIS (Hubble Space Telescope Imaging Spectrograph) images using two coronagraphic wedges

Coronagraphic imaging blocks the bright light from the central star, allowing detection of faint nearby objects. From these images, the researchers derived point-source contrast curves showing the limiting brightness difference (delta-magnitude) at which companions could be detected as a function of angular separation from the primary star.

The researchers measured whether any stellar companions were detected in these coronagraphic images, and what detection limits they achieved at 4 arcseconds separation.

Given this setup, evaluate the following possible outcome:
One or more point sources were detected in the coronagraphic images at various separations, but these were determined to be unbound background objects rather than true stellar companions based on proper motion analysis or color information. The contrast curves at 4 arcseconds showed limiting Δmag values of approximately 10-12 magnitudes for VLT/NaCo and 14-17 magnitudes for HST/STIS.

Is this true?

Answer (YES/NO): NO